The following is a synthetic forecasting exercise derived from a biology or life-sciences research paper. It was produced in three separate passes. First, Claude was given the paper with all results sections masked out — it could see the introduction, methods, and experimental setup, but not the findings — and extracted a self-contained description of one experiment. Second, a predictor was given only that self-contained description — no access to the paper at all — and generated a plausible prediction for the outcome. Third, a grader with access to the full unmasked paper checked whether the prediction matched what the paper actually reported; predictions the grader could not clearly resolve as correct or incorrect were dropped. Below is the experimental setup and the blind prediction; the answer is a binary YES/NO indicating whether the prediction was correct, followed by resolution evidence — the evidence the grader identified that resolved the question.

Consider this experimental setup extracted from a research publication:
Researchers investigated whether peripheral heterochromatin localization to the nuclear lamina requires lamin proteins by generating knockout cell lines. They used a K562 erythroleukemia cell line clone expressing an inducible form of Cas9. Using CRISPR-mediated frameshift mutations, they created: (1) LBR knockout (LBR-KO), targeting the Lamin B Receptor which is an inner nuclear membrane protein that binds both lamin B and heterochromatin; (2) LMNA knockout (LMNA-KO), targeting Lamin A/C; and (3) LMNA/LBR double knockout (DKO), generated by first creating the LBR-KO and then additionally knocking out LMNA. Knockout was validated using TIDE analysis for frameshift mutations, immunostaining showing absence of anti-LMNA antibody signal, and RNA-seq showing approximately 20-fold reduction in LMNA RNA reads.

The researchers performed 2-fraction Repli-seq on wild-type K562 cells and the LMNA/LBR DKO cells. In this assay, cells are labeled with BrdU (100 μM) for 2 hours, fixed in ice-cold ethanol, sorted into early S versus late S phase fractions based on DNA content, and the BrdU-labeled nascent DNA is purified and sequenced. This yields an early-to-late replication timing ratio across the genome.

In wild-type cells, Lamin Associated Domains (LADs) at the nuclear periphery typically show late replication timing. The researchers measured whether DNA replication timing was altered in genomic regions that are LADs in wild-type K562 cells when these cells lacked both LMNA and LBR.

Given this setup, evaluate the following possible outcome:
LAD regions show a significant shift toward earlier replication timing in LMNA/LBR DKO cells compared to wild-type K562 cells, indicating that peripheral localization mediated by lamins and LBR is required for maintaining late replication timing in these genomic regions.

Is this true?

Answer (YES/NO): NO